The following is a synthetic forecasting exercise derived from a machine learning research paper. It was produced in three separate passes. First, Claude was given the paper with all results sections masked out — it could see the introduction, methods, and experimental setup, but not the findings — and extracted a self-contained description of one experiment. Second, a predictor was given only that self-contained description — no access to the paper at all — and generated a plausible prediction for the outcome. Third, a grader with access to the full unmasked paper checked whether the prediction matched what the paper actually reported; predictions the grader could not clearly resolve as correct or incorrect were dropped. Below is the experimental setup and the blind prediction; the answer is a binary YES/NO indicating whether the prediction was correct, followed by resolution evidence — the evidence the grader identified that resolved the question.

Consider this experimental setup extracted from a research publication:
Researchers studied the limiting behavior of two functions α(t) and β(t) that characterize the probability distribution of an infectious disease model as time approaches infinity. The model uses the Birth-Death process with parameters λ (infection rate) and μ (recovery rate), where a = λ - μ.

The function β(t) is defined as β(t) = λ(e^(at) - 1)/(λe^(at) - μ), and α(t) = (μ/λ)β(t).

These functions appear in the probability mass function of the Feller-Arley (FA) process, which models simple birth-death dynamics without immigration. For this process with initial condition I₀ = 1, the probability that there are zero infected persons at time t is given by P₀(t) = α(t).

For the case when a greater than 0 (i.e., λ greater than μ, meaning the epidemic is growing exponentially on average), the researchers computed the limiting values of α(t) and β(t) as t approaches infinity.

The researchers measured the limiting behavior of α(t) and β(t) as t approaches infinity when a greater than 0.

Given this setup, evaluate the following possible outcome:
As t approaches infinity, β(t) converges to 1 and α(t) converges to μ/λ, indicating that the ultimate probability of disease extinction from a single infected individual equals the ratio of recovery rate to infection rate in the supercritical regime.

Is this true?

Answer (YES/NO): YES